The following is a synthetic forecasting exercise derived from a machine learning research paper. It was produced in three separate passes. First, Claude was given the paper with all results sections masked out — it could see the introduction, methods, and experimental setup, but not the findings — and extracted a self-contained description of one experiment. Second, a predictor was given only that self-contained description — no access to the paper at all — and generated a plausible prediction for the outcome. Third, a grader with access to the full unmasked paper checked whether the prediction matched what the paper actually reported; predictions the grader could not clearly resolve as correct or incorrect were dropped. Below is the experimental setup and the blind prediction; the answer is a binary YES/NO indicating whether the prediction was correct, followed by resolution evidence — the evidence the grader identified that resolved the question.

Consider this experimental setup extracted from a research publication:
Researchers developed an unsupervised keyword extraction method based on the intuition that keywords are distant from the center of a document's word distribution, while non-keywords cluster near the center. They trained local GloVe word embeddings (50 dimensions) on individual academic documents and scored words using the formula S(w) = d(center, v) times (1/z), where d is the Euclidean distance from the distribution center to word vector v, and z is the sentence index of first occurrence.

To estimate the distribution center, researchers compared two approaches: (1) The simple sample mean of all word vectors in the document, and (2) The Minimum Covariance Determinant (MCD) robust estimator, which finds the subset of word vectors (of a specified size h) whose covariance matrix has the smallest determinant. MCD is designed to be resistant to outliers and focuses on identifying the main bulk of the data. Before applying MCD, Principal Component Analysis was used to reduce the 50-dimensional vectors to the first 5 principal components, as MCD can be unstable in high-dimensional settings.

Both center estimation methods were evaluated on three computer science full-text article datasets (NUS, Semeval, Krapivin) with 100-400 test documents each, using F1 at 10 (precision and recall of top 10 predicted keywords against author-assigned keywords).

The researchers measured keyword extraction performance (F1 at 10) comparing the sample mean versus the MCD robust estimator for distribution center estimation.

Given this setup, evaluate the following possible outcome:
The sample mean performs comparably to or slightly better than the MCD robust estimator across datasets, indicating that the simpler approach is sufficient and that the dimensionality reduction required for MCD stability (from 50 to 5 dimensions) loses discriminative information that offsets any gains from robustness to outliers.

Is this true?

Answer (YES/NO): NO